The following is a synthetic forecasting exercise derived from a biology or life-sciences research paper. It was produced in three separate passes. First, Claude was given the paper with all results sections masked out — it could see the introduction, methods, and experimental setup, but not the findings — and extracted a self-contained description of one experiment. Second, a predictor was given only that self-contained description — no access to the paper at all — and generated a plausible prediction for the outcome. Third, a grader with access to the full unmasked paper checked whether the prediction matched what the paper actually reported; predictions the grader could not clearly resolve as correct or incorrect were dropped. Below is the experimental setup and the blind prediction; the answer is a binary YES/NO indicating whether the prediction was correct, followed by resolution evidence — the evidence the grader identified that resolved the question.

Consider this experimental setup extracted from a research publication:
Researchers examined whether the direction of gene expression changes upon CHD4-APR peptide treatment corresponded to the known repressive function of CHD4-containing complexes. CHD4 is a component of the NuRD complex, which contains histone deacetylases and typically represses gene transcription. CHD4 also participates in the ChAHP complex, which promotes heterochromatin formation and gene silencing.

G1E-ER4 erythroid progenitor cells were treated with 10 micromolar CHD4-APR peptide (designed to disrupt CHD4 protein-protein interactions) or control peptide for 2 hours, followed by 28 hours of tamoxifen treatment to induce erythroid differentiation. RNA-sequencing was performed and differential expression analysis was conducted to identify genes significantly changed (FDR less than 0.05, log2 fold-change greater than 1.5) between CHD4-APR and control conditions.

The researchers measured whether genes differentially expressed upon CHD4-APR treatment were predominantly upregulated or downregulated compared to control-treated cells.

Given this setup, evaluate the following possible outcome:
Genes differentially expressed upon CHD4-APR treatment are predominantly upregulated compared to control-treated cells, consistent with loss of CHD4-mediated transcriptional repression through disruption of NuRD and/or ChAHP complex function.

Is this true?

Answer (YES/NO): NO